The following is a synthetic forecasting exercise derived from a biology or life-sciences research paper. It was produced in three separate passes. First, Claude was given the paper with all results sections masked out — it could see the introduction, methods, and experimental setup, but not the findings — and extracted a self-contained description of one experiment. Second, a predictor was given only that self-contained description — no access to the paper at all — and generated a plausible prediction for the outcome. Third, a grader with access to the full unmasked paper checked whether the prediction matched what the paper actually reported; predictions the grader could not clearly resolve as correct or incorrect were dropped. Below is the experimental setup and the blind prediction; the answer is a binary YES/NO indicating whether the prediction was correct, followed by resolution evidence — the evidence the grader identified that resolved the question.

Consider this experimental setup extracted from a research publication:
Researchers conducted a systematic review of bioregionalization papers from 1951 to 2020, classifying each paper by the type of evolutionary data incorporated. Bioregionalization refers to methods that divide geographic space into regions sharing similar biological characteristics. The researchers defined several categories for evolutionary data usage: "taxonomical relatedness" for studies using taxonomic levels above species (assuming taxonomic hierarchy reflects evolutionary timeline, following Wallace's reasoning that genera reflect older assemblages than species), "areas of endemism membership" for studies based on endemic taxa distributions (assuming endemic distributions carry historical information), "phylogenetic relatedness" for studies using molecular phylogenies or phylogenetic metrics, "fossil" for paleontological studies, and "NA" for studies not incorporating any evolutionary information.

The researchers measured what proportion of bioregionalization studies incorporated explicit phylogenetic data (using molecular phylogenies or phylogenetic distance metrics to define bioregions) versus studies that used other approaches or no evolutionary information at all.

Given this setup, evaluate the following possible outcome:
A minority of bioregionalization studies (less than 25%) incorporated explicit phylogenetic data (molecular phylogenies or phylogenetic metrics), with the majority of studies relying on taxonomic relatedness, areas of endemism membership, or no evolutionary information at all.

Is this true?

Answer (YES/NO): YES